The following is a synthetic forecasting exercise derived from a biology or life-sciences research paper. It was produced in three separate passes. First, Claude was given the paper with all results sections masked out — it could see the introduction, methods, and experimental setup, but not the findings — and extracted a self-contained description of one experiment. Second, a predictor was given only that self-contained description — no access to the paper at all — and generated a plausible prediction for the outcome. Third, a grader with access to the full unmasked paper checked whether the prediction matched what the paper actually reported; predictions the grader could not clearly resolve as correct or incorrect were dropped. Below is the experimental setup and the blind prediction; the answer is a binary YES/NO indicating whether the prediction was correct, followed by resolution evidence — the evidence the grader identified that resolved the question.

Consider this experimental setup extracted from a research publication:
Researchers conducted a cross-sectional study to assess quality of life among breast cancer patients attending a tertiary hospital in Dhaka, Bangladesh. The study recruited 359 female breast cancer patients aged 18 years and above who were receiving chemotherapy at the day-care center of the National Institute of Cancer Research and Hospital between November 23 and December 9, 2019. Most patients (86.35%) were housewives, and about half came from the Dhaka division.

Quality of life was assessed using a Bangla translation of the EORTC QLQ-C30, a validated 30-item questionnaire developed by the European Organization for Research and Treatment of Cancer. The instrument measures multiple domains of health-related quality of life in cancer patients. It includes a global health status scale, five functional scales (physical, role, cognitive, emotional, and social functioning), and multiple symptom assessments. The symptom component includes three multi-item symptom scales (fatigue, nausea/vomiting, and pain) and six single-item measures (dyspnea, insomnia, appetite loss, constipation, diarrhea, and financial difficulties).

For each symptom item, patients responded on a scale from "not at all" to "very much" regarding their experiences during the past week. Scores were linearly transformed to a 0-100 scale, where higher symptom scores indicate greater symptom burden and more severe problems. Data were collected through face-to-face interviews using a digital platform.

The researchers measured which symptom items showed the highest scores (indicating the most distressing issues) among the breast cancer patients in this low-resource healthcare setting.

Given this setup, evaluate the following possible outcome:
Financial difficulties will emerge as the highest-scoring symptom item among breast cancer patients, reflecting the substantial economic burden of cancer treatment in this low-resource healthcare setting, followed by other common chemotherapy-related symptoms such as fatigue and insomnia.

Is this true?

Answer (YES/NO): YES